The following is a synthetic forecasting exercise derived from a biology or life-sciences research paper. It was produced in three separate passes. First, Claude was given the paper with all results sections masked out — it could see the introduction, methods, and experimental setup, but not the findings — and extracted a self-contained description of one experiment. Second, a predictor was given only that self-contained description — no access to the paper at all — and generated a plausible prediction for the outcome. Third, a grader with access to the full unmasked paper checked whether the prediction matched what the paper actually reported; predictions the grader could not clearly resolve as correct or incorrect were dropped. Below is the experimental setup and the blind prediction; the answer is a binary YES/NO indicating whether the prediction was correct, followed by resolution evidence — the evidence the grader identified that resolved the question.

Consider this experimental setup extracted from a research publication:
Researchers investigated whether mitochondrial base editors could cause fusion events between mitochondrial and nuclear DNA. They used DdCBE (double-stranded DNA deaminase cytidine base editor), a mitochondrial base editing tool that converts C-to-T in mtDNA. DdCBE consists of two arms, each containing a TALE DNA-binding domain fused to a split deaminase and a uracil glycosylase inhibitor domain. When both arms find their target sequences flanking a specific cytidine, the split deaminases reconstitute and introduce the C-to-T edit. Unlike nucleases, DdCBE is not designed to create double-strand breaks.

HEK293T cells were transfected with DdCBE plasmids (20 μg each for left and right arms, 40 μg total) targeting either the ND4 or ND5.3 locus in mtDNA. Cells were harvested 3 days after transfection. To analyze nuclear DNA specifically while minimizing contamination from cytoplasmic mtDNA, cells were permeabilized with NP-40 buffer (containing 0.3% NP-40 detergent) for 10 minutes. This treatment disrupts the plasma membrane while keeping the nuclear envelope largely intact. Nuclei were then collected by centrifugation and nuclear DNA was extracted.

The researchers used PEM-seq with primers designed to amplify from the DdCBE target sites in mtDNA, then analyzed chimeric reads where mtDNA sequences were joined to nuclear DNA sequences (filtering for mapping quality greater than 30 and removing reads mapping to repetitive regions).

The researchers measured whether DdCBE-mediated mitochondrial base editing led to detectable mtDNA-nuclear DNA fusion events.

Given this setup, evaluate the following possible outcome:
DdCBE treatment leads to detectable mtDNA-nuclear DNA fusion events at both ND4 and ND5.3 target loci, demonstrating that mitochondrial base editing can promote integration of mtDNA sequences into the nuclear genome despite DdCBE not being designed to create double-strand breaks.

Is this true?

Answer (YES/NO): YES